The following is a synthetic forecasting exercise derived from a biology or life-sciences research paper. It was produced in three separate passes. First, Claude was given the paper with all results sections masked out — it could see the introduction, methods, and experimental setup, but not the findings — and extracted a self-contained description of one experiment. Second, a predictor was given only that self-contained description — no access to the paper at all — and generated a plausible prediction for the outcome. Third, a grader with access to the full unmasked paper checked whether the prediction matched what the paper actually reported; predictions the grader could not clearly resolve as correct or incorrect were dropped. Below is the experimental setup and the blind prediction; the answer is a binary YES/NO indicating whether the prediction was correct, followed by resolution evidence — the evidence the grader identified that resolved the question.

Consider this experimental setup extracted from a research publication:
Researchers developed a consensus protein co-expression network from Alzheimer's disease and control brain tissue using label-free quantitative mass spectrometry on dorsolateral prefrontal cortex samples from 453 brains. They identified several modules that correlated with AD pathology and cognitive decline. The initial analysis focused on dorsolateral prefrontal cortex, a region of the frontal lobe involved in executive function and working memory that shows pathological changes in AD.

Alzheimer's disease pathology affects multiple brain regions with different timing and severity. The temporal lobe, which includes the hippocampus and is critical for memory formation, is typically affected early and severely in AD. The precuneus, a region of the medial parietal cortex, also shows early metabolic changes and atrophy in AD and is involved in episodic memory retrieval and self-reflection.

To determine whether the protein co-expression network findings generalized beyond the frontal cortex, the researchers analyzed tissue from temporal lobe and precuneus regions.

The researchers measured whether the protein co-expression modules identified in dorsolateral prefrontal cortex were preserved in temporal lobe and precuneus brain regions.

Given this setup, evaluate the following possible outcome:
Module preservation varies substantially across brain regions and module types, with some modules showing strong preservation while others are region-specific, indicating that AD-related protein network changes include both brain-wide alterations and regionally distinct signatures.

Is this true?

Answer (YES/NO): NO